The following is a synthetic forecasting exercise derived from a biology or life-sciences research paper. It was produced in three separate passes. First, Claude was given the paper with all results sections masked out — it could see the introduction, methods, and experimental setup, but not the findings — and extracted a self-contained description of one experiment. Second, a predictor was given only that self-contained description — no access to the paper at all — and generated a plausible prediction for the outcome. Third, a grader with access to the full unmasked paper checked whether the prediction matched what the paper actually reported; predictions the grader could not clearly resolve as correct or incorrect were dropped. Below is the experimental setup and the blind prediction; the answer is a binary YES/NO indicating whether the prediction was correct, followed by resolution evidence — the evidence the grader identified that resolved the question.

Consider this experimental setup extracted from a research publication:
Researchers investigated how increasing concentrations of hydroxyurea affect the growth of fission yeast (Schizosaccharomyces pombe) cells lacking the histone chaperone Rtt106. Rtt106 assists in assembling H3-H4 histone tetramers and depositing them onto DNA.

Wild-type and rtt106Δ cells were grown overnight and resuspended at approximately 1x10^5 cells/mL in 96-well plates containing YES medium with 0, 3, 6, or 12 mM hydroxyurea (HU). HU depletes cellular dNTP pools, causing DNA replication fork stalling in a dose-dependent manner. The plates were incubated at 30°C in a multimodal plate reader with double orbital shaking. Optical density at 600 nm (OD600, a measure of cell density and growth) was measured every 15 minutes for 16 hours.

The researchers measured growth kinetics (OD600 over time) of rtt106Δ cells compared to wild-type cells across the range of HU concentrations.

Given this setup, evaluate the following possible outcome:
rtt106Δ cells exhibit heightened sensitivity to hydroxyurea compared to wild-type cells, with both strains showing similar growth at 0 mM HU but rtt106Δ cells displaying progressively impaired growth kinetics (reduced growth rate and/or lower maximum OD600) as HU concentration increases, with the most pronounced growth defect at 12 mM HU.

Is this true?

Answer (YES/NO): NO